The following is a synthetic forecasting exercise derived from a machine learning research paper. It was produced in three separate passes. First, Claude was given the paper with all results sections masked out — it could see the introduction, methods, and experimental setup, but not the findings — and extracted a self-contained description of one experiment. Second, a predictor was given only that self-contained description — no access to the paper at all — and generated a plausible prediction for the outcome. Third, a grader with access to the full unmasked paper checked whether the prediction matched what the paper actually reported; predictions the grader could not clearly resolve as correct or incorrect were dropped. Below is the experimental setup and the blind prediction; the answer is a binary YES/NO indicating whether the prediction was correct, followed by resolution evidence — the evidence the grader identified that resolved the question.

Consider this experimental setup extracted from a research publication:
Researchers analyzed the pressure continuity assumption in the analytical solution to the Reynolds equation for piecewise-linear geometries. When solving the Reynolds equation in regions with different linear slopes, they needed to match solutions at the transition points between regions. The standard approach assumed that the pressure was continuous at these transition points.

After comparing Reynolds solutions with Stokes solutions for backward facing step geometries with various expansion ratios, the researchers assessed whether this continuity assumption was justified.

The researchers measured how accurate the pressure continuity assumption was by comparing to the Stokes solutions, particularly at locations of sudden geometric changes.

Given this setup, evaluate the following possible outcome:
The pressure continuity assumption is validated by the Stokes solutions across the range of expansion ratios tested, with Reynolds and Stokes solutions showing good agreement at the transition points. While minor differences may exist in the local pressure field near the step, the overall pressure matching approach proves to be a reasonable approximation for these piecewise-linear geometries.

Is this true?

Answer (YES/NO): NO